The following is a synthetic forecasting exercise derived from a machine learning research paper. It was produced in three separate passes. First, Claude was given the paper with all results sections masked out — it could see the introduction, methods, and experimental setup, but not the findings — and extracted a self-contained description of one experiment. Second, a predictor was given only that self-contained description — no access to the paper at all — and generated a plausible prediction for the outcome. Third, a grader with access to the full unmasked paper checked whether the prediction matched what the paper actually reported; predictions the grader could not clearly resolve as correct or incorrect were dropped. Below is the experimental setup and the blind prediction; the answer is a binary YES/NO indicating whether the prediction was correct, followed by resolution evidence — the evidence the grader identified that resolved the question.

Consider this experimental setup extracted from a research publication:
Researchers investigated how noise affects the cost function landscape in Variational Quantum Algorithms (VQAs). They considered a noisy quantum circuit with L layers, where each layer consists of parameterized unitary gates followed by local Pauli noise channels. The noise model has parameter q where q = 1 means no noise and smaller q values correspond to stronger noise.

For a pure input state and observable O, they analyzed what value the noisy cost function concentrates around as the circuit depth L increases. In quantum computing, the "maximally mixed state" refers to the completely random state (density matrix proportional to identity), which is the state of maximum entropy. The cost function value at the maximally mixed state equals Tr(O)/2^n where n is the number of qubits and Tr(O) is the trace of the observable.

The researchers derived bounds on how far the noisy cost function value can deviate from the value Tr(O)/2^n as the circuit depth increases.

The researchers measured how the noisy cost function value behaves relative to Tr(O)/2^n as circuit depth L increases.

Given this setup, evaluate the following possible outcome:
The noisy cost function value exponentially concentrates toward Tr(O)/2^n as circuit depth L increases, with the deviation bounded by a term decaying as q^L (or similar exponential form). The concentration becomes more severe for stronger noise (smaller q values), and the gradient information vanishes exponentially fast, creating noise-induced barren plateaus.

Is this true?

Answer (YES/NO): YES